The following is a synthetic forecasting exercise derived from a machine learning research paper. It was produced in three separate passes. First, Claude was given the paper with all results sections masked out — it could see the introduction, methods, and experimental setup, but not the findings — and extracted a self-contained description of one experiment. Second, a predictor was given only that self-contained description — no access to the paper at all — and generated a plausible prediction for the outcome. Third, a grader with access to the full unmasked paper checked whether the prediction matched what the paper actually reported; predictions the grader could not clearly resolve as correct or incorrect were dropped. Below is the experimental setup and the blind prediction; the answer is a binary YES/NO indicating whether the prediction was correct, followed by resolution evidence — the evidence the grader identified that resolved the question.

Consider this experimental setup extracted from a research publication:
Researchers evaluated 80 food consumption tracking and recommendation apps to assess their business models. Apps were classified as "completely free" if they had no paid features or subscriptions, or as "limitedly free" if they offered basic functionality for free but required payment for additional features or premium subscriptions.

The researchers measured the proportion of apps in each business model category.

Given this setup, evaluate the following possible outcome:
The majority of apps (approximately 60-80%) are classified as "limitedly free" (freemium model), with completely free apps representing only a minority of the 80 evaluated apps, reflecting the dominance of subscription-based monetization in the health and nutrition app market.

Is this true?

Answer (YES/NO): YES